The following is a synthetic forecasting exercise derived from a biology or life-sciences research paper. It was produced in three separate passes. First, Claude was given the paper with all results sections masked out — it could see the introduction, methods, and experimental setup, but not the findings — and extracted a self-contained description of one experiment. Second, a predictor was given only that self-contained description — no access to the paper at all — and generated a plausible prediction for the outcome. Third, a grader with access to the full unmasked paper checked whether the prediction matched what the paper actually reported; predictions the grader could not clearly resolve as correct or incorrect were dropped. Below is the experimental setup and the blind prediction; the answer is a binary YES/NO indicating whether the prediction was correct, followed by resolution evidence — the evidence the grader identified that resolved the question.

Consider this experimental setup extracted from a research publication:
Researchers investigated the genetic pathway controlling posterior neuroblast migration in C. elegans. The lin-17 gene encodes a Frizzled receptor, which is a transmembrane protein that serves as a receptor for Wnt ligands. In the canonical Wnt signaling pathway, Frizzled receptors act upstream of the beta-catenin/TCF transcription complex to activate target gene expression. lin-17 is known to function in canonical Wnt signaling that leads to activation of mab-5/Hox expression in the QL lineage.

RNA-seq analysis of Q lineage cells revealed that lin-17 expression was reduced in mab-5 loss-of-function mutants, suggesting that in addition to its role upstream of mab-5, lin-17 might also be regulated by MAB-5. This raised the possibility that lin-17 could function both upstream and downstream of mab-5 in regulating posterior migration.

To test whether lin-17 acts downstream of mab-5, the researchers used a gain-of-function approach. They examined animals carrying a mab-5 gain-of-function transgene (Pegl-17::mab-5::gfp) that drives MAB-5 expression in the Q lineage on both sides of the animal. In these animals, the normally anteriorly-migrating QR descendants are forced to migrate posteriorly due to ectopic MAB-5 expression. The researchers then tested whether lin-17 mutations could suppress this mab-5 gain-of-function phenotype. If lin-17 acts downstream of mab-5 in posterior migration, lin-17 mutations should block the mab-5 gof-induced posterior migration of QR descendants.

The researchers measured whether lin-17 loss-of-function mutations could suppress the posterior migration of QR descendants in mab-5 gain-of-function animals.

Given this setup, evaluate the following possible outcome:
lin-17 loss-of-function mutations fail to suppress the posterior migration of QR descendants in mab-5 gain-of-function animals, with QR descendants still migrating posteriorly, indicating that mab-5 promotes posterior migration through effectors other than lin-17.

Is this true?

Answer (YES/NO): NO